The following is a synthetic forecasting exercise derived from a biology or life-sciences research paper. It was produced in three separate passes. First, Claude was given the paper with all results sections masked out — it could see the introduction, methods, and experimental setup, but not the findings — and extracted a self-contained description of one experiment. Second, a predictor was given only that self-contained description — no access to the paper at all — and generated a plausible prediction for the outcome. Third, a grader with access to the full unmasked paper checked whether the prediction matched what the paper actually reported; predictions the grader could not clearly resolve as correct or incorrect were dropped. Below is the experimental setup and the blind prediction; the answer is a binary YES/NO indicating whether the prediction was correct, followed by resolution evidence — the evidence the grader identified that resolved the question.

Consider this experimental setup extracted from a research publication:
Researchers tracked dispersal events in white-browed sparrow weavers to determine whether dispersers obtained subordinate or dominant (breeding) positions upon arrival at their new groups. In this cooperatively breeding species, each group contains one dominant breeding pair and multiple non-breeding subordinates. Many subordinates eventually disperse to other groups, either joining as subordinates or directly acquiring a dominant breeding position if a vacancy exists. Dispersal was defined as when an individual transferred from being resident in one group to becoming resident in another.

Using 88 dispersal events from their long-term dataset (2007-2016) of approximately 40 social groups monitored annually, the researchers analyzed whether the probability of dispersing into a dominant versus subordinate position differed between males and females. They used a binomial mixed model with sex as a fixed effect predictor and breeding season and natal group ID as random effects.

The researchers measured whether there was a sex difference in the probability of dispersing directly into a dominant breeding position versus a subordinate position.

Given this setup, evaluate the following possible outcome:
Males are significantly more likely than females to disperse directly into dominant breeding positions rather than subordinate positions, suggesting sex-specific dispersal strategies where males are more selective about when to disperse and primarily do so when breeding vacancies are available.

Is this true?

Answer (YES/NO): NO